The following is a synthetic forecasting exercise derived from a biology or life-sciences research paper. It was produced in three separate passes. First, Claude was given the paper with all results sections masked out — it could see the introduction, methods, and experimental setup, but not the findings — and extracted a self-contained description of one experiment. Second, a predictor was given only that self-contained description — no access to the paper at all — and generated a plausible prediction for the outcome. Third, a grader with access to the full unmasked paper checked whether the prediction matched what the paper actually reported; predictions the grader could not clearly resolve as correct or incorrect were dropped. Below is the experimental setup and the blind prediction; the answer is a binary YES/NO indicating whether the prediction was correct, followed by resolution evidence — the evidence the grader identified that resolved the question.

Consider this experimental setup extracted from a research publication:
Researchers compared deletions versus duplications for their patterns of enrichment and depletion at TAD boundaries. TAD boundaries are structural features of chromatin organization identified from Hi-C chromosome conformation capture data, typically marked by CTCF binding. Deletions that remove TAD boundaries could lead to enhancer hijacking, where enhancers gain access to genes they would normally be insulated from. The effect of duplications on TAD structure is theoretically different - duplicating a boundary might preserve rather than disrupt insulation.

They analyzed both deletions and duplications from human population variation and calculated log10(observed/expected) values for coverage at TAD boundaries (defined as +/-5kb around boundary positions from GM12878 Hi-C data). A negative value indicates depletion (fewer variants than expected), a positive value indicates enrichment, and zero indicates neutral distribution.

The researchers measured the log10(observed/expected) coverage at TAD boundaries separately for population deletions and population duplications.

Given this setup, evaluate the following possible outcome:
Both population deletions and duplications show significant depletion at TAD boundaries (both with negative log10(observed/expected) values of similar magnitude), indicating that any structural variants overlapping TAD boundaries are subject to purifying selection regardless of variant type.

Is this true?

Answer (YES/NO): NO